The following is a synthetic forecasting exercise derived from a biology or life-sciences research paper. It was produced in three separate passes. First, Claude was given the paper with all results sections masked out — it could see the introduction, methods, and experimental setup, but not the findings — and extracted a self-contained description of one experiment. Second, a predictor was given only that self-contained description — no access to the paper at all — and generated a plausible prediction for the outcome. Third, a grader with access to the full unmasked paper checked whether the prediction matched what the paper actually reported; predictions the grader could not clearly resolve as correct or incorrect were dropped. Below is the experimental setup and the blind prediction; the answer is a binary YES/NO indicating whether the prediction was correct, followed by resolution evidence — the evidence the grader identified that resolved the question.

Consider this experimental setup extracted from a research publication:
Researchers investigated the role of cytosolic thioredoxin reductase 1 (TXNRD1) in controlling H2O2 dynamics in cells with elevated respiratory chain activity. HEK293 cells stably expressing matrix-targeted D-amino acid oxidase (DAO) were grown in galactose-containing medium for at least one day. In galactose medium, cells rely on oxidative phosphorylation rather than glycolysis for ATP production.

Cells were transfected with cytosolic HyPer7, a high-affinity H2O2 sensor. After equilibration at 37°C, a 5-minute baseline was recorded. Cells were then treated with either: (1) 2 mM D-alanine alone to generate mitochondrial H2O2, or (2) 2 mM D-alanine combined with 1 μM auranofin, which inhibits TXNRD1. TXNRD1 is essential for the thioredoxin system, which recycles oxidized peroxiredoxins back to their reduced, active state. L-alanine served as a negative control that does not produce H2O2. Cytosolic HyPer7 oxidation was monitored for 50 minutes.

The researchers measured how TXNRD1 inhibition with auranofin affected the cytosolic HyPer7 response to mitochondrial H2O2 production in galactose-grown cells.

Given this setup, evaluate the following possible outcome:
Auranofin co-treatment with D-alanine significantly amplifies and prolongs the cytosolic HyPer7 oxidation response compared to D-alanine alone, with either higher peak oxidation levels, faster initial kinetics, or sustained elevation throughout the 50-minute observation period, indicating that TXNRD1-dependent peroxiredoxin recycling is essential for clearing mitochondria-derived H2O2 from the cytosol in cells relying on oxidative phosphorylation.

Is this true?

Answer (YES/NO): YES